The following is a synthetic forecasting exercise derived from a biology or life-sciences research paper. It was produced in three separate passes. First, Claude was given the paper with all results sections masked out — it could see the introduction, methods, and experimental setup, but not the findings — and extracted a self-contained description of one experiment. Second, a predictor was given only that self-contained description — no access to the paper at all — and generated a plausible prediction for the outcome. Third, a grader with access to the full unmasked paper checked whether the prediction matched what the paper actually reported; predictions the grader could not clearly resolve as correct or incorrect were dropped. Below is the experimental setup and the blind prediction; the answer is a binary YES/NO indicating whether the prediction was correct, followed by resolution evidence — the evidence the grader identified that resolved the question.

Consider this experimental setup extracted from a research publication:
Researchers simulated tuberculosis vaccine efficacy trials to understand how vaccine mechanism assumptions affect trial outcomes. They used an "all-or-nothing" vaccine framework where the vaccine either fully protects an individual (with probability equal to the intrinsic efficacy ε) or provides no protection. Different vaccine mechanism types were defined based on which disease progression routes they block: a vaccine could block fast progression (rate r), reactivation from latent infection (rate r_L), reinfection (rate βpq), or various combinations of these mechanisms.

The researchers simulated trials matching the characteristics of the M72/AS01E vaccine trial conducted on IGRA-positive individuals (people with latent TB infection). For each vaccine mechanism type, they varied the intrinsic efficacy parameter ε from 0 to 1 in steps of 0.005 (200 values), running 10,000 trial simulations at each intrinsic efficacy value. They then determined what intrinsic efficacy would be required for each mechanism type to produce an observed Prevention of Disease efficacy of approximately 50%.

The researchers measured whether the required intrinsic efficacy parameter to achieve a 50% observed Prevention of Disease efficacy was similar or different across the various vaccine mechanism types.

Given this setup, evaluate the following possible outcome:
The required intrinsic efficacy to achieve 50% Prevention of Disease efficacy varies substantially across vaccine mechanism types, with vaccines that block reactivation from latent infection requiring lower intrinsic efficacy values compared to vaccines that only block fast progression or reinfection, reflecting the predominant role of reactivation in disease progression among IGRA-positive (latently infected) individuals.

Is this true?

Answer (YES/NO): NO